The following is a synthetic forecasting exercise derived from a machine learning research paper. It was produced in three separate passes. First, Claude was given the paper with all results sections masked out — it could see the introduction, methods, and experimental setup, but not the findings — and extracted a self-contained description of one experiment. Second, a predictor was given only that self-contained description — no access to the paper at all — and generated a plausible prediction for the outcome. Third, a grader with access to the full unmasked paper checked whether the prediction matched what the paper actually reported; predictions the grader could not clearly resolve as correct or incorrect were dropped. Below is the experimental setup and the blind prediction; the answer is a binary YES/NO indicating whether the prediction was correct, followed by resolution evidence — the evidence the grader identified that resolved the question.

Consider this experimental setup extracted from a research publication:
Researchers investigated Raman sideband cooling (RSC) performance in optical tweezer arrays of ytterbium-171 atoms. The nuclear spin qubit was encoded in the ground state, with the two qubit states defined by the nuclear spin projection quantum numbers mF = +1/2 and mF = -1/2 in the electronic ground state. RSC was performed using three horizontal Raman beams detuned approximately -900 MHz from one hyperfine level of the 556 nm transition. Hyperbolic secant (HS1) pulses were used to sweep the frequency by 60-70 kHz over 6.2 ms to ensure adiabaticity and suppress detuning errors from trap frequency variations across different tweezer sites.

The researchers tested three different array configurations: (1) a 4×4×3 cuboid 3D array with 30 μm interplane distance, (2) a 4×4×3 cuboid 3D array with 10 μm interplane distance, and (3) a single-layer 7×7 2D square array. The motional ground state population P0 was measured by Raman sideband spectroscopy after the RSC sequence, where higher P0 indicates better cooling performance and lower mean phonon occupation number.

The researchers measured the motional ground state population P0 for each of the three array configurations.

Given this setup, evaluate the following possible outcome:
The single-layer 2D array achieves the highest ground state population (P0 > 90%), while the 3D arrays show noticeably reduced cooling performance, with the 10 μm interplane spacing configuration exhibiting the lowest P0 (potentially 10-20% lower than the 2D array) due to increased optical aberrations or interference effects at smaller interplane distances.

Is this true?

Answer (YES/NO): NO